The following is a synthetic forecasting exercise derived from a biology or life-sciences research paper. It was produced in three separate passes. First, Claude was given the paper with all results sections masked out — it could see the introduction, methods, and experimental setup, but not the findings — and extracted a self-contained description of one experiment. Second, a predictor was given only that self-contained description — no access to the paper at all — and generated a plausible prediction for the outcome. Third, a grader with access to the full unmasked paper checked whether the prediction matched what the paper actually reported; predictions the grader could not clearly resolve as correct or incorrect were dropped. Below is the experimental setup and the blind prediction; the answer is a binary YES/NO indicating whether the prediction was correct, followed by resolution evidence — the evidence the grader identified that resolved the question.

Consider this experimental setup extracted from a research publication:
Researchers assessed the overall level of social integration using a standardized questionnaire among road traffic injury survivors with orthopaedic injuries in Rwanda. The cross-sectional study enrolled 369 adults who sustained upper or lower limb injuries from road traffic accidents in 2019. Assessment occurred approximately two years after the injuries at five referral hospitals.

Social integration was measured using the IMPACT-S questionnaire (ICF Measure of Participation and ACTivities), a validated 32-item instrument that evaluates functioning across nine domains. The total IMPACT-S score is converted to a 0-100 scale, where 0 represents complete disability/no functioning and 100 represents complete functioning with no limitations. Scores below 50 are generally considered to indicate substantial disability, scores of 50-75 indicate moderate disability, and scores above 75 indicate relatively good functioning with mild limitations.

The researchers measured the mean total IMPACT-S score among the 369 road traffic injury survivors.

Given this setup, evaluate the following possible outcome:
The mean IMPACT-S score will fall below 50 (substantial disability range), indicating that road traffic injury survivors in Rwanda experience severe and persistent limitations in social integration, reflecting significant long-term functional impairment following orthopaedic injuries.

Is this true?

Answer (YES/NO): NO